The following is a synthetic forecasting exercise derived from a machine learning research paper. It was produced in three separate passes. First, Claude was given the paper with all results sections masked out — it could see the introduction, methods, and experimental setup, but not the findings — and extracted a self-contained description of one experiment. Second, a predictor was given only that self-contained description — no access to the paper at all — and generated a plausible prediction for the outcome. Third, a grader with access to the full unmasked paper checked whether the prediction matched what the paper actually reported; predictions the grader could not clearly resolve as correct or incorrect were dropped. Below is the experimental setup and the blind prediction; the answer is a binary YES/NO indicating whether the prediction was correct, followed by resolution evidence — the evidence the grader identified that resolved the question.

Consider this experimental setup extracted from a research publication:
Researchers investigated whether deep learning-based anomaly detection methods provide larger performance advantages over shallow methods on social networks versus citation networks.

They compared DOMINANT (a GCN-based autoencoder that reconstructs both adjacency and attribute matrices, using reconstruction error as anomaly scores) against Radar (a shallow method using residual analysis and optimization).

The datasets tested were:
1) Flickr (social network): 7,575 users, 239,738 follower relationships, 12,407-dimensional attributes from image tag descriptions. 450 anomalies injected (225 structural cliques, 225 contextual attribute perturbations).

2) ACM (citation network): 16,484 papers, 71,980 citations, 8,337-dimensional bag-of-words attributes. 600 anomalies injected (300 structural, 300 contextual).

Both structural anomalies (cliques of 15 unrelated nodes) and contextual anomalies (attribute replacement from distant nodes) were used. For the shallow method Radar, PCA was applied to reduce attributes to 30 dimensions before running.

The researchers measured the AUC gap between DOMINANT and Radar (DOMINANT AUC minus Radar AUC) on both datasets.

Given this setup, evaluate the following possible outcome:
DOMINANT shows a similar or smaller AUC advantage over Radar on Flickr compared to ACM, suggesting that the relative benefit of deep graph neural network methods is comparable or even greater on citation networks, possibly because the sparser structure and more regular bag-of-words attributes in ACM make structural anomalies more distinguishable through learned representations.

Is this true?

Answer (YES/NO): YES